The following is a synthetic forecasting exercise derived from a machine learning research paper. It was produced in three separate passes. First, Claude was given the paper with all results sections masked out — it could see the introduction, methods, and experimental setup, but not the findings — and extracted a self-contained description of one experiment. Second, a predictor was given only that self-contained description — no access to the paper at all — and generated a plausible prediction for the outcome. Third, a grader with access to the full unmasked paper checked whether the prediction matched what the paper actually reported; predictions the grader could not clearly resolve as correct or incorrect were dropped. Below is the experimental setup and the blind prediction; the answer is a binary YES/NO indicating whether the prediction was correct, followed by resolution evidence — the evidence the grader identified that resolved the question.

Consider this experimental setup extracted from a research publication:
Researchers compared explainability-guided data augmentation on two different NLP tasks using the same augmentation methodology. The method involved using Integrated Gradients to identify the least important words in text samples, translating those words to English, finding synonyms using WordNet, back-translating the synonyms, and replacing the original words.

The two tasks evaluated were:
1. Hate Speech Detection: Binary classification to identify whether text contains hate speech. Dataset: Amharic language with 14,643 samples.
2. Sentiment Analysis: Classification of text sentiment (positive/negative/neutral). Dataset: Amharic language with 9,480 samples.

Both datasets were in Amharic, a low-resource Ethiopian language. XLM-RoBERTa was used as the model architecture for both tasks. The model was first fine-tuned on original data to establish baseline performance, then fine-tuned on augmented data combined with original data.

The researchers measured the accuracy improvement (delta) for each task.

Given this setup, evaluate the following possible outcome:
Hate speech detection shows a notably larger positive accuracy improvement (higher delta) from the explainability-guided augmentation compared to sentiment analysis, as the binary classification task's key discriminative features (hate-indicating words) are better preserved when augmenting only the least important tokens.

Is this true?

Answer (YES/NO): NO